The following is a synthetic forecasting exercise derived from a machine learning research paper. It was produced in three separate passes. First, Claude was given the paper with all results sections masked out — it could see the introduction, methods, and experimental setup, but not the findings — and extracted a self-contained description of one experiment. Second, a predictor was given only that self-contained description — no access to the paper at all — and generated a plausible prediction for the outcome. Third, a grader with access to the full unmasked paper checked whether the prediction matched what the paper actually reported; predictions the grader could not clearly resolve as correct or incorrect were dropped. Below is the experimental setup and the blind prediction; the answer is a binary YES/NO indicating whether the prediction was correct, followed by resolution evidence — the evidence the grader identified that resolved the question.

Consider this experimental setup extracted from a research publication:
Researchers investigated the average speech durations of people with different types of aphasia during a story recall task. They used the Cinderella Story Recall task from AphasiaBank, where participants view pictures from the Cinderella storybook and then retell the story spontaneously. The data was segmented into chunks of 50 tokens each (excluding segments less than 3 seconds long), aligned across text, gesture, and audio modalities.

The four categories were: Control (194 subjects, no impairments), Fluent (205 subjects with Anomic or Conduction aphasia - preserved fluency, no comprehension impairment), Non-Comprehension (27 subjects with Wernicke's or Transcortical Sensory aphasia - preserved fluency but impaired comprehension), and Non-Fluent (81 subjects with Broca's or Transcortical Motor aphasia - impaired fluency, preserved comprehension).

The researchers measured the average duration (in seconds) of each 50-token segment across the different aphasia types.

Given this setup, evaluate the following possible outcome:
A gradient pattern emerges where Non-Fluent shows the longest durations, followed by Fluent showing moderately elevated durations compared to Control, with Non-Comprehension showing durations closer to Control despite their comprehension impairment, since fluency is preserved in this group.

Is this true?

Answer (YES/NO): NO